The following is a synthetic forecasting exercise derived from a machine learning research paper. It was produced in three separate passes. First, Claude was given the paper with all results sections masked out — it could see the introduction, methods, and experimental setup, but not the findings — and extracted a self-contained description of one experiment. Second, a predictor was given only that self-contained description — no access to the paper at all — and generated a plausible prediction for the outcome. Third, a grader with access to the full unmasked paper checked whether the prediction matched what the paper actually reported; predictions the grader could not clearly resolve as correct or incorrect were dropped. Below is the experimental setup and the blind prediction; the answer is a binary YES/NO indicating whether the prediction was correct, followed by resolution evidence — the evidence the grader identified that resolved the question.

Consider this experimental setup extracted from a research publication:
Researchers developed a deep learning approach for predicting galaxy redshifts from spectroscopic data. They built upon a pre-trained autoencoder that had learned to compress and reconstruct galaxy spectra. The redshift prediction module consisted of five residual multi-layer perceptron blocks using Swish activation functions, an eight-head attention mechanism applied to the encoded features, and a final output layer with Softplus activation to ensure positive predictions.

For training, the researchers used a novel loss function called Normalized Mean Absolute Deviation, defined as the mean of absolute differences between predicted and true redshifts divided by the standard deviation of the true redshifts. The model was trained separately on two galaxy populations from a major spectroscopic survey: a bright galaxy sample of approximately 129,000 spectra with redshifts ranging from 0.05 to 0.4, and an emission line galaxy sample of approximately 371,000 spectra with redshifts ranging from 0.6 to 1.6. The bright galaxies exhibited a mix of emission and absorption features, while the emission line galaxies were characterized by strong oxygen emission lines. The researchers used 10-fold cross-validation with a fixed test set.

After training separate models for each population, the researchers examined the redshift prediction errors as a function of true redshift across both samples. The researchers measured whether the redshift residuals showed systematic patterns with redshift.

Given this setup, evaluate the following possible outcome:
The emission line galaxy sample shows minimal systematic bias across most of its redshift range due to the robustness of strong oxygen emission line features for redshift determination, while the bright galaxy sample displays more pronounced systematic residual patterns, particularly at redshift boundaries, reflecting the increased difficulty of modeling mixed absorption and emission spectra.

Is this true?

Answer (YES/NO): NO